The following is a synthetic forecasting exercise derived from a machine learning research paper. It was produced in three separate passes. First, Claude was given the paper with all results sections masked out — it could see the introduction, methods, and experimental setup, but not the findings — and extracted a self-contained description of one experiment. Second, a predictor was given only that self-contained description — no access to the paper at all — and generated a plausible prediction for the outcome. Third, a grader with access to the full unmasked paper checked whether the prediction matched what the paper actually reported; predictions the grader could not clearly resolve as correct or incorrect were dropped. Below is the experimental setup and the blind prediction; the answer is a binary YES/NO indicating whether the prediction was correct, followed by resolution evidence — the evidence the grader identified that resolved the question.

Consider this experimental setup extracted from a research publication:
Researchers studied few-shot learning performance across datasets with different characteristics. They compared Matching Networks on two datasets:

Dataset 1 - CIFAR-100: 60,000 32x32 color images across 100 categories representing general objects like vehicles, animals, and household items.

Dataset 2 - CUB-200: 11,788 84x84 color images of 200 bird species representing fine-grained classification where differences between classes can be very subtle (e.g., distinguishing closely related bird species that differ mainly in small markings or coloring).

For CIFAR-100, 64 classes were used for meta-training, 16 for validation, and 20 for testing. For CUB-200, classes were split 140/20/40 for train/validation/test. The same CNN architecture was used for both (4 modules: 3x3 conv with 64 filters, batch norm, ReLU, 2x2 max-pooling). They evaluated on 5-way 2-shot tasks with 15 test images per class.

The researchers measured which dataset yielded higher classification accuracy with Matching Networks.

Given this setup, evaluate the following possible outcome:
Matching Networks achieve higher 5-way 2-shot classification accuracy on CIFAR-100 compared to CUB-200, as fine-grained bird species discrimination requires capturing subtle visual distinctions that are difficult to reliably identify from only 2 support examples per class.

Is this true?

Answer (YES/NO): YES